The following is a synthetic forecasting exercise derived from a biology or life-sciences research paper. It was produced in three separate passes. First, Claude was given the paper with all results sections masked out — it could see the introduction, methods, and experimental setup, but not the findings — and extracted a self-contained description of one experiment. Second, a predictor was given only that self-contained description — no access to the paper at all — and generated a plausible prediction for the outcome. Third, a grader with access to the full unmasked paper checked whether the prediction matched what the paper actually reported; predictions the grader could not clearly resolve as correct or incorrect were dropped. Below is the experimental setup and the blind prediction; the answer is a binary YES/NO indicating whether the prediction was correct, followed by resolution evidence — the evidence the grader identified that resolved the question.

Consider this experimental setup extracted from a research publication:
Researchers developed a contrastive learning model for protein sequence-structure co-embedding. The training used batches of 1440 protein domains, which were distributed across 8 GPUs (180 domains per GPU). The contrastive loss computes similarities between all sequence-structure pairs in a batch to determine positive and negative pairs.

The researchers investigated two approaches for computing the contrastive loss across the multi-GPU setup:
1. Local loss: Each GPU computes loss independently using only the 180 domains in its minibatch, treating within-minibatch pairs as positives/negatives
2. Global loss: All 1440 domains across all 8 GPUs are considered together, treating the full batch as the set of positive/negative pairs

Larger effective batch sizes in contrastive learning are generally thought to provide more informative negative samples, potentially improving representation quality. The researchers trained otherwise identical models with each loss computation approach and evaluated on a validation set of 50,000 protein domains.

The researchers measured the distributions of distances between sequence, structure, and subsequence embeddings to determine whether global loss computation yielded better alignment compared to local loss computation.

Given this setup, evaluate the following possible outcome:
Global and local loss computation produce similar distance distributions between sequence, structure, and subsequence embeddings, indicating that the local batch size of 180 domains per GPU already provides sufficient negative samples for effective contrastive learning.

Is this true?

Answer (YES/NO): YES